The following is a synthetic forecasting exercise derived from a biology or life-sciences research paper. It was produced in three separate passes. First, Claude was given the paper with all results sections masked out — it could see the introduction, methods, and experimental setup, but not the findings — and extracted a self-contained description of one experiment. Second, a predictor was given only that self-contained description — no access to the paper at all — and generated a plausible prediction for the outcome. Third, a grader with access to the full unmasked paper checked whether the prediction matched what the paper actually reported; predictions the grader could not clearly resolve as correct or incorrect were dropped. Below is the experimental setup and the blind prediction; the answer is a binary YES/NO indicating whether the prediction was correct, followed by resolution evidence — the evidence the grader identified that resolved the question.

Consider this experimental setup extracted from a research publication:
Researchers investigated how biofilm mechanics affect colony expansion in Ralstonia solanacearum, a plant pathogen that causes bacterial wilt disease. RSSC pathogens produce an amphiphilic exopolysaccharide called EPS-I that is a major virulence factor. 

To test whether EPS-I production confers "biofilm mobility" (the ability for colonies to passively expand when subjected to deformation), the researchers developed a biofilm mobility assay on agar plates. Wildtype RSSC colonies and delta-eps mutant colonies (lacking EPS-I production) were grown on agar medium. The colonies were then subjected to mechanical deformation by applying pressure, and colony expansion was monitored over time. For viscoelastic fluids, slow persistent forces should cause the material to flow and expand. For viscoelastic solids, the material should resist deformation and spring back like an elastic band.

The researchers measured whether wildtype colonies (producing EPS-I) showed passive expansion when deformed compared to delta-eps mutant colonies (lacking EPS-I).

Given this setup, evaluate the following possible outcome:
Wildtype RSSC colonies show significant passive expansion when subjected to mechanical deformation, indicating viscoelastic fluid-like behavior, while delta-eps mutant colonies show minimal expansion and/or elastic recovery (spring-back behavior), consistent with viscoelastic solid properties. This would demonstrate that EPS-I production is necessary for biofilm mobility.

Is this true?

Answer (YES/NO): YES